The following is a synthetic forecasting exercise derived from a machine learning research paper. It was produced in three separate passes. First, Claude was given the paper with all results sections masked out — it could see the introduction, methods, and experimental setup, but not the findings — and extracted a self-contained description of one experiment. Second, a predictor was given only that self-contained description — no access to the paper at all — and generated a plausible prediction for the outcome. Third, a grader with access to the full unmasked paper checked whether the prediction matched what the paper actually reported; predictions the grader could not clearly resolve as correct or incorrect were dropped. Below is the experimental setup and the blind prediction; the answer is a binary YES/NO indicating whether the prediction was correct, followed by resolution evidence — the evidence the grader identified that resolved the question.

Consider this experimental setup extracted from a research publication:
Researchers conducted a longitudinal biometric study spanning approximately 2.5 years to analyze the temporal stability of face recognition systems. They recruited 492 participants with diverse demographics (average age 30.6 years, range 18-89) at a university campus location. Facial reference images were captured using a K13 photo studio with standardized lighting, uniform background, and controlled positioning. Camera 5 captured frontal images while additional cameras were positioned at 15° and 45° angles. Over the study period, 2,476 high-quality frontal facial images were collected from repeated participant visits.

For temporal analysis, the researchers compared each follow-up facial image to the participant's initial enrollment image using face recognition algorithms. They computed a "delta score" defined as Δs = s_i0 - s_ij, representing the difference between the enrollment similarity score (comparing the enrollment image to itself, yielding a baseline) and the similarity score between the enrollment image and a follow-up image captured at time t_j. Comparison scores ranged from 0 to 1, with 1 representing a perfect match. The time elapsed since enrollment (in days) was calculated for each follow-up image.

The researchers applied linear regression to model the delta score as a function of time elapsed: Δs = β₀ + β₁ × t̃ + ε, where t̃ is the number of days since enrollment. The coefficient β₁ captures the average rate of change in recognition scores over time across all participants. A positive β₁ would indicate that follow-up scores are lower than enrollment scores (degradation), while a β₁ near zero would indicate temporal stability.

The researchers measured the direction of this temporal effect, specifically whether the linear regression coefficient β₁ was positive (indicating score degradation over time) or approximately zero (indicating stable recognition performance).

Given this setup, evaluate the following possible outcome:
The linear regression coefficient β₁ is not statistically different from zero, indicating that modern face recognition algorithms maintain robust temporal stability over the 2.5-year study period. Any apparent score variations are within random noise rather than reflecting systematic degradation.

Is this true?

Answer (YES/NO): NO